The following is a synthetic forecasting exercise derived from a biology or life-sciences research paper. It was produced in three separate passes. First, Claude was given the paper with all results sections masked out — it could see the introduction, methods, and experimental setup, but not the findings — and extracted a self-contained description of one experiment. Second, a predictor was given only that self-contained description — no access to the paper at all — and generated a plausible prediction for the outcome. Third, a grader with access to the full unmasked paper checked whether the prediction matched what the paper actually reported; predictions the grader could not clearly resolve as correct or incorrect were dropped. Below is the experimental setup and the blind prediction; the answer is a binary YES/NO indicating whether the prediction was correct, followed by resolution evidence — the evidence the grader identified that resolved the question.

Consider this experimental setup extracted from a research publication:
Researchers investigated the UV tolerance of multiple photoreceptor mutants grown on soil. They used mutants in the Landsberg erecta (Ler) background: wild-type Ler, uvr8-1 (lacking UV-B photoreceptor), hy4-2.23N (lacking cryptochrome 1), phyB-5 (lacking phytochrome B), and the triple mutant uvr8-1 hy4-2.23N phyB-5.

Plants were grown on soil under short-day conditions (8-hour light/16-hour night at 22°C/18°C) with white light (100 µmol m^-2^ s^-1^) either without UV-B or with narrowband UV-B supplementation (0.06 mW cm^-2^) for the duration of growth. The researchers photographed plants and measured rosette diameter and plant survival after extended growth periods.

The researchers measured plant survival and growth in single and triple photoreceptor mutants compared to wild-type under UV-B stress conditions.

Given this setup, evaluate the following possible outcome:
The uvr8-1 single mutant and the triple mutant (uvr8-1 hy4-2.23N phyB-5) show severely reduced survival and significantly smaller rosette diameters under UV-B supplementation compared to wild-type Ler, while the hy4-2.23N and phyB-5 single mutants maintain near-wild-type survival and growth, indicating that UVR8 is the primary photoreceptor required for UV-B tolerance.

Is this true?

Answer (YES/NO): NO